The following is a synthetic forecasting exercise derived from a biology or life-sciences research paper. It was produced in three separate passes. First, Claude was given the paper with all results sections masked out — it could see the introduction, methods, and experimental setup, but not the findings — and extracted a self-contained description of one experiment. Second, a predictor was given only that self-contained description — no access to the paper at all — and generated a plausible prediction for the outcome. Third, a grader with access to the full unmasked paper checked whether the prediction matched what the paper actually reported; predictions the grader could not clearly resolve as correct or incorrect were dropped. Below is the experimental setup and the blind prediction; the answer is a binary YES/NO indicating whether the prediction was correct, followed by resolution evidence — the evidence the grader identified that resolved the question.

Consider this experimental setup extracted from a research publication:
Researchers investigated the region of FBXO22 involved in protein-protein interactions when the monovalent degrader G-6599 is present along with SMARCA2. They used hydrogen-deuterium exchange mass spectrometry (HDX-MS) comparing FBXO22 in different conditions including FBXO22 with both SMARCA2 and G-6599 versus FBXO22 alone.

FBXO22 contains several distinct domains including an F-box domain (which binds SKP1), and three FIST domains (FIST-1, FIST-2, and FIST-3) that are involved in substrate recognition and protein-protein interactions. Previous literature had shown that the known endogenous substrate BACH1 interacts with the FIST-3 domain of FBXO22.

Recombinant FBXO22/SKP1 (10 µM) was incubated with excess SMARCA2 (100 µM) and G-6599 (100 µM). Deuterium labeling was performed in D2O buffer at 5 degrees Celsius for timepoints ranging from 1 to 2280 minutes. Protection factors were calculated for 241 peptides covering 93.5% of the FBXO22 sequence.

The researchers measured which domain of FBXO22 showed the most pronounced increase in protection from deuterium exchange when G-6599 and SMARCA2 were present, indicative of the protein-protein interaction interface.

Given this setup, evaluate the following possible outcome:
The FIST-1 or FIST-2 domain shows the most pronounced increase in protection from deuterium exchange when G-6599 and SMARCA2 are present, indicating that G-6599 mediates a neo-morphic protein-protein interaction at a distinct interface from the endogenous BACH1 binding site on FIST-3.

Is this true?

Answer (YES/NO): NO